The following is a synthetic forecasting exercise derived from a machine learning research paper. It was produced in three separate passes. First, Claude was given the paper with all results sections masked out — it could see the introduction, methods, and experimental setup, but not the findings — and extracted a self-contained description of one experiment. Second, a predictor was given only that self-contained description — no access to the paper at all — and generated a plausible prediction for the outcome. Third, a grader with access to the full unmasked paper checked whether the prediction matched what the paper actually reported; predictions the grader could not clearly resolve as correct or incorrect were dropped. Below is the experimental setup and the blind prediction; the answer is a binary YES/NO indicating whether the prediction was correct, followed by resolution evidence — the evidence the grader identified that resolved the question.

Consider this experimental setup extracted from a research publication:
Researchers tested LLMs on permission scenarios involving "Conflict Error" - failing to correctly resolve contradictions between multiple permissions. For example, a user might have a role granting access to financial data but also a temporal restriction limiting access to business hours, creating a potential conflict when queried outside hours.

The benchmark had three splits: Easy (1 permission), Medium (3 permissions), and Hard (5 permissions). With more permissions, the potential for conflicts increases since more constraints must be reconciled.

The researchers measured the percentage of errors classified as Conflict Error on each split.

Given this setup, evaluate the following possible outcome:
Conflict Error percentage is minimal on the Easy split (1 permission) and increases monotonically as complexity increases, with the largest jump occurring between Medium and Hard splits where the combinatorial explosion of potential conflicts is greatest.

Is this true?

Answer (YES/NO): NO